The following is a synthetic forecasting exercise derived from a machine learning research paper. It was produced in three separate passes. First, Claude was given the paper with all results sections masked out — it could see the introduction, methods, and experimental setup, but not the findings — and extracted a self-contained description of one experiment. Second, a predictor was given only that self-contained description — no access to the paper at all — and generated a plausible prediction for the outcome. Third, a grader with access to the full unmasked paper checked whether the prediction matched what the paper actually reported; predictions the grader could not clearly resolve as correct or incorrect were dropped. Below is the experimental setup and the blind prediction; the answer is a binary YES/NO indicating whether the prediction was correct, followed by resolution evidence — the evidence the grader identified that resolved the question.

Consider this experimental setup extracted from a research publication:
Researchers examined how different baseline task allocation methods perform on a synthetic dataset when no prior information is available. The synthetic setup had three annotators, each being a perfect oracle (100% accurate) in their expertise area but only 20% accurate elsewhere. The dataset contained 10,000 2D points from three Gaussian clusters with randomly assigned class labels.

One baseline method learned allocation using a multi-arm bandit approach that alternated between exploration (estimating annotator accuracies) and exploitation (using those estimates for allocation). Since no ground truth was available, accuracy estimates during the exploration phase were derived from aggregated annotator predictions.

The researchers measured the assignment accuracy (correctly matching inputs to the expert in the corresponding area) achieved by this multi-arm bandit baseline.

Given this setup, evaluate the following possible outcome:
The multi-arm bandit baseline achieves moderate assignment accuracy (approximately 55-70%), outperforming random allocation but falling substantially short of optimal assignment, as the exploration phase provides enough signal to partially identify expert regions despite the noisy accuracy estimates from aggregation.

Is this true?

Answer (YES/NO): NO